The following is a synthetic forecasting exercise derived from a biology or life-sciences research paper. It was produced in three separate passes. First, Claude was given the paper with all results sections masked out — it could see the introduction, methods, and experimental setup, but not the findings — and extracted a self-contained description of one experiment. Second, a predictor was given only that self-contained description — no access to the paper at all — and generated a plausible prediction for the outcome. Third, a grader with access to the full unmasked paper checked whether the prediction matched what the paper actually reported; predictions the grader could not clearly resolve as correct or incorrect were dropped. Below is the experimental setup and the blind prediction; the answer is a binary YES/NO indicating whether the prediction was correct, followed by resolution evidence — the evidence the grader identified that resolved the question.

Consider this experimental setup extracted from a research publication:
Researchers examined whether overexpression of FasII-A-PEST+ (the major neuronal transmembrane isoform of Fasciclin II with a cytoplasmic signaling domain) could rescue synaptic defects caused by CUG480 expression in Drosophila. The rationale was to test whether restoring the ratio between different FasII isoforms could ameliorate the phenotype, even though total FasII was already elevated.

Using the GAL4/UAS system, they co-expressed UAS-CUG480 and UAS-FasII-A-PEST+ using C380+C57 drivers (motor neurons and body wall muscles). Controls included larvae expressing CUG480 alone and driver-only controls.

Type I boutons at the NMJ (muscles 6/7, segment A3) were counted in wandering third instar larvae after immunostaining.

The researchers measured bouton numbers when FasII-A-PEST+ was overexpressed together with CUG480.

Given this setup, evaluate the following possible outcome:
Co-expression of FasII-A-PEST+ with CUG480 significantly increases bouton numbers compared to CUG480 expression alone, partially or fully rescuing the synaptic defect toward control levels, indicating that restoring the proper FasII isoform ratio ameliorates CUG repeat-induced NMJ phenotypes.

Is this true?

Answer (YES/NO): YES